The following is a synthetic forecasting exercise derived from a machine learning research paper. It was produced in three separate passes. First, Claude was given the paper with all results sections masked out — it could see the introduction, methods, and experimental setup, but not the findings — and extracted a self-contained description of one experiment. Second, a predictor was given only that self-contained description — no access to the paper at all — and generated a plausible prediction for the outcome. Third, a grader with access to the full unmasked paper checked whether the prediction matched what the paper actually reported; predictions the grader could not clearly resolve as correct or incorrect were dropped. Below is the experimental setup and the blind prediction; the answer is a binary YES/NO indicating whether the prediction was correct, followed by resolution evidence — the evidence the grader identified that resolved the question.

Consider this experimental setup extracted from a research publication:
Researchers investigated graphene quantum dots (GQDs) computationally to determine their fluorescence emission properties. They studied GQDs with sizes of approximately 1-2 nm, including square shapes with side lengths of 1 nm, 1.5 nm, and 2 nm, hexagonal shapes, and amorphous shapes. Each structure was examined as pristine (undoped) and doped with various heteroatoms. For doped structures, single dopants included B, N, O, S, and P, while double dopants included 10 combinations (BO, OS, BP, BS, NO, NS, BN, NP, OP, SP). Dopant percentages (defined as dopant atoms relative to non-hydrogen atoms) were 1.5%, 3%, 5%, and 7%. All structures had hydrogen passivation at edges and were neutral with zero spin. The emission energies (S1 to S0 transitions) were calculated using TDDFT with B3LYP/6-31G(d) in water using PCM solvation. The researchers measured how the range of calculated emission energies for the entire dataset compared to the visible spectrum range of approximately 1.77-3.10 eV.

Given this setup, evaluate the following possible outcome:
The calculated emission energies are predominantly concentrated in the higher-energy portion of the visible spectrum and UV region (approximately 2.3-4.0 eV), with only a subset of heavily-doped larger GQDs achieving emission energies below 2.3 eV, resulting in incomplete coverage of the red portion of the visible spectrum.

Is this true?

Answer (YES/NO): NO